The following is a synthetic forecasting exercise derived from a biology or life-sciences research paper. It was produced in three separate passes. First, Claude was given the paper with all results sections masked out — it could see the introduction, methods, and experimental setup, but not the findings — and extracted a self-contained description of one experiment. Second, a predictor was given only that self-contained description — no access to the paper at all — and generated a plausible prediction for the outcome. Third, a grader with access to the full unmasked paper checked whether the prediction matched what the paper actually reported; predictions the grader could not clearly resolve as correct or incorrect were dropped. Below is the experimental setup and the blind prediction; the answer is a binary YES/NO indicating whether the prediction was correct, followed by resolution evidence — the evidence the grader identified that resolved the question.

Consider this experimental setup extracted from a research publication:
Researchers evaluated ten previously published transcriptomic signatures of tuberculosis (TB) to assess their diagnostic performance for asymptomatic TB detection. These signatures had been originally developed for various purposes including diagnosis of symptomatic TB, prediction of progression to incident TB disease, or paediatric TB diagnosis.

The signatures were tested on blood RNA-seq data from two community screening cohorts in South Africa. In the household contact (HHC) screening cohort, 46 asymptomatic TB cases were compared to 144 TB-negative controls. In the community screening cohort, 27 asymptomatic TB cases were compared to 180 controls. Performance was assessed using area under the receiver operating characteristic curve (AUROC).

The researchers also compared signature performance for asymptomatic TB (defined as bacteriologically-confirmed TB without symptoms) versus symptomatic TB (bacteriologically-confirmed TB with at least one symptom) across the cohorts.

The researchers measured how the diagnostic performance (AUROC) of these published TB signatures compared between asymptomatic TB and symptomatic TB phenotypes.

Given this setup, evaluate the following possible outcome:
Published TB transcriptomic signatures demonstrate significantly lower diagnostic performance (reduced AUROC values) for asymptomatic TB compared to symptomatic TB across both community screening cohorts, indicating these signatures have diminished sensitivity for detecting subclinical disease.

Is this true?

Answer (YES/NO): YES